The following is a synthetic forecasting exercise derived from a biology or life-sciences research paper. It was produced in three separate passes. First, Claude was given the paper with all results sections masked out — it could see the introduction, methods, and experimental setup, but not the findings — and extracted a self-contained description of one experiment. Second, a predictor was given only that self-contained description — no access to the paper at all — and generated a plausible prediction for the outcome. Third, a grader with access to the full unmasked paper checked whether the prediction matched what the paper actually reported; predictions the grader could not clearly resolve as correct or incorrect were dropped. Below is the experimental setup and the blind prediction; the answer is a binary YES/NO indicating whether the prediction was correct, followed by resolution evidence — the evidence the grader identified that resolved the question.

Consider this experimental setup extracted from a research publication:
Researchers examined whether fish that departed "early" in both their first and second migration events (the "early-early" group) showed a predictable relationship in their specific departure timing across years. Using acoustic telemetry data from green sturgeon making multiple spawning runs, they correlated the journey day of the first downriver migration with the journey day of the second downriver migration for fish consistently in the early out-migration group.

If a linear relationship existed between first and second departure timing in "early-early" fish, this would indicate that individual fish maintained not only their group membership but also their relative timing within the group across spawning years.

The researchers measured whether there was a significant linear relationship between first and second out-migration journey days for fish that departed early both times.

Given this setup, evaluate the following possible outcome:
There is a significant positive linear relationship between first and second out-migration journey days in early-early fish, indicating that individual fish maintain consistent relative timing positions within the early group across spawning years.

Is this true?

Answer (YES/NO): YES